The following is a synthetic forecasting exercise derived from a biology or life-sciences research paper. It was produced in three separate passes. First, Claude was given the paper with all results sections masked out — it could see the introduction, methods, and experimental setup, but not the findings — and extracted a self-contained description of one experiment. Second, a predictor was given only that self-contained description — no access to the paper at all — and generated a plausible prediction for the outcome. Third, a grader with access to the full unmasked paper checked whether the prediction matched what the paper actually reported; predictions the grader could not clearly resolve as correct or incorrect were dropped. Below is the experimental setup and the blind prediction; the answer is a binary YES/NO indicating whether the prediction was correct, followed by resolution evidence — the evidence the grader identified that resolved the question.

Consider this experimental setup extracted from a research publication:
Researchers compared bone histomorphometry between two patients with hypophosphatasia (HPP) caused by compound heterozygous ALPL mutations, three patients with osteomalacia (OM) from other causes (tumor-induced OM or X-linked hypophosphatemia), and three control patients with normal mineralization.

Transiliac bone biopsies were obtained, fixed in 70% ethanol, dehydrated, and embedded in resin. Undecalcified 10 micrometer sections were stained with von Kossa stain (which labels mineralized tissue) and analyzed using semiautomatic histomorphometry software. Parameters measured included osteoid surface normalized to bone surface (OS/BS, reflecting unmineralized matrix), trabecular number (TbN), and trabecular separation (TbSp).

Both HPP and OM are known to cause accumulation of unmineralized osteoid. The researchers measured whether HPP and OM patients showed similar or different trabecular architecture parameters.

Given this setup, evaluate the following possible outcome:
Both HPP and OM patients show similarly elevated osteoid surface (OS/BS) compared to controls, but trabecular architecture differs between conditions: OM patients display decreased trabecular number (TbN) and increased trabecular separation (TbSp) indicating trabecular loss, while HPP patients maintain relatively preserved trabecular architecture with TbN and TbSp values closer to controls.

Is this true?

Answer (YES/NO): NO